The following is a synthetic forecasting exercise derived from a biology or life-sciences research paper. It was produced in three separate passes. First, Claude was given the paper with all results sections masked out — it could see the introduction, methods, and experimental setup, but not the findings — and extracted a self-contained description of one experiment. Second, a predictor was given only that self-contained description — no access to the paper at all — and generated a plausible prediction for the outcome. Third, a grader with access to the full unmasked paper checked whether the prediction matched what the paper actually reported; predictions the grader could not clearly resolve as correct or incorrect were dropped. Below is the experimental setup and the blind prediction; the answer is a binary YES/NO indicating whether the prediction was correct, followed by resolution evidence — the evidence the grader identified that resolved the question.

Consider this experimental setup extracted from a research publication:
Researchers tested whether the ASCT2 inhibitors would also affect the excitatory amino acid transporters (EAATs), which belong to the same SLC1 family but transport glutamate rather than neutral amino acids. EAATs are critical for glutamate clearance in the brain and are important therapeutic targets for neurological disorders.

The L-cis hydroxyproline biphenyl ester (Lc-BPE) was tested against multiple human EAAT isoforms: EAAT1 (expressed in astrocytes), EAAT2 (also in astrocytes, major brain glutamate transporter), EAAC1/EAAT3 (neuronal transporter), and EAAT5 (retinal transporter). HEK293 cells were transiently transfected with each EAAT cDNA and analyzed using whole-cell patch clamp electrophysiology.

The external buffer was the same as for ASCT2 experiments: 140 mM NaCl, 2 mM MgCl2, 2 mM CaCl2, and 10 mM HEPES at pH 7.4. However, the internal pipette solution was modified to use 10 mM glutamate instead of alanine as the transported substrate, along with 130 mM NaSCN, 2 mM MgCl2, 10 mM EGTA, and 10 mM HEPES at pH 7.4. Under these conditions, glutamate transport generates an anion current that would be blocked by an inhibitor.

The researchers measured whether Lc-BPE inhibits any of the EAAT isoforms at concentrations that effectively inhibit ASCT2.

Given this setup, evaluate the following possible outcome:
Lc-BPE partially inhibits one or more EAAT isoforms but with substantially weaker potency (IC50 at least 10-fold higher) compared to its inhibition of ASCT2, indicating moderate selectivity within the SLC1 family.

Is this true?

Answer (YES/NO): NO